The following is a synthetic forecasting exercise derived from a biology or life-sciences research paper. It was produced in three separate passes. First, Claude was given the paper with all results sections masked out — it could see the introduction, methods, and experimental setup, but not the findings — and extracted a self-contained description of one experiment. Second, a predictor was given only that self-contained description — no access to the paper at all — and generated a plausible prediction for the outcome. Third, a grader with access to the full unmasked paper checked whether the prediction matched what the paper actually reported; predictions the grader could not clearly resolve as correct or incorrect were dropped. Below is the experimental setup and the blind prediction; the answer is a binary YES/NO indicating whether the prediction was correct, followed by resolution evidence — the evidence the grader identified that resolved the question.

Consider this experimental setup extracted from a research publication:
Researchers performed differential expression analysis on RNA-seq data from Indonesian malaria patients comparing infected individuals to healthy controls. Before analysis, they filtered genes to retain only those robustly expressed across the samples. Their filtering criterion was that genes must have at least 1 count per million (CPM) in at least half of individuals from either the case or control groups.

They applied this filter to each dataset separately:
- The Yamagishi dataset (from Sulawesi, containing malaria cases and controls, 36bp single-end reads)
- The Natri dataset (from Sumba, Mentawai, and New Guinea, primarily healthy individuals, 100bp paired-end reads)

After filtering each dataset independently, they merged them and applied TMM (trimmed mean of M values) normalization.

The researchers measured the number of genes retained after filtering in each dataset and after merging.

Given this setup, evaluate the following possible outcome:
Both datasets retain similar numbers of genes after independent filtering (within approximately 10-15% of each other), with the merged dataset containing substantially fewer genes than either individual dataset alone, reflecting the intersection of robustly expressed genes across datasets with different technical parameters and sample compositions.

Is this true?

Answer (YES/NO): YES